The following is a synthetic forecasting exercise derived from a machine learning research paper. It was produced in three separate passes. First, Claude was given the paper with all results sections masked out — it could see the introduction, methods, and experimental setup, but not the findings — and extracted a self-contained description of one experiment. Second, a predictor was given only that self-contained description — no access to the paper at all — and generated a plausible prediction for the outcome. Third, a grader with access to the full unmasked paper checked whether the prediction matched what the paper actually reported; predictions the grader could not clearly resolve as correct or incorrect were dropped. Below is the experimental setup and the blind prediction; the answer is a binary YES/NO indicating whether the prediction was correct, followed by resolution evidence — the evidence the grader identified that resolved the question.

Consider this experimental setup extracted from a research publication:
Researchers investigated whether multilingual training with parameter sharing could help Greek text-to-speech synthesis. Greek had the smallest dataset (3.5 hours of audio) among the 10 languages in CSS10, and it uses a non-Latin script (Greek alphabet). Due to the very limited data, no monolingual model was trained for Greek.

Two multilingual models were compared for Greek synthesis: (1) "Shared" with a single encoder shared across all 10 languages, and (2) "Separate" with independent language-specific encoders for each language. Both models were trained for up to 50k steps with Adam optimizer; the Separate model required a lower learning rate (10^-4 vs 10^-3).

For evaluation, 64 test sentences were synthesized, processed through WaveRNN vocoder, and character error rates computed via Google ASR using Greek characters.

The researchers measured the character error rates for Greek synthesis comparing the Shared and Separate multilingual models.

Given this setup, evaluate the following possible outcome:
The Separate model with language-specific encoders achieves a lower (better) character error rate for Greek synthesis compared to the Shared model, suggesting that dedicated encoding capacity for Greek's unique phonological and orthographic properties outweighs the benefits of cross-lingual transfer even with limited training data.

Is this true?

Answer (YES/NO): NO